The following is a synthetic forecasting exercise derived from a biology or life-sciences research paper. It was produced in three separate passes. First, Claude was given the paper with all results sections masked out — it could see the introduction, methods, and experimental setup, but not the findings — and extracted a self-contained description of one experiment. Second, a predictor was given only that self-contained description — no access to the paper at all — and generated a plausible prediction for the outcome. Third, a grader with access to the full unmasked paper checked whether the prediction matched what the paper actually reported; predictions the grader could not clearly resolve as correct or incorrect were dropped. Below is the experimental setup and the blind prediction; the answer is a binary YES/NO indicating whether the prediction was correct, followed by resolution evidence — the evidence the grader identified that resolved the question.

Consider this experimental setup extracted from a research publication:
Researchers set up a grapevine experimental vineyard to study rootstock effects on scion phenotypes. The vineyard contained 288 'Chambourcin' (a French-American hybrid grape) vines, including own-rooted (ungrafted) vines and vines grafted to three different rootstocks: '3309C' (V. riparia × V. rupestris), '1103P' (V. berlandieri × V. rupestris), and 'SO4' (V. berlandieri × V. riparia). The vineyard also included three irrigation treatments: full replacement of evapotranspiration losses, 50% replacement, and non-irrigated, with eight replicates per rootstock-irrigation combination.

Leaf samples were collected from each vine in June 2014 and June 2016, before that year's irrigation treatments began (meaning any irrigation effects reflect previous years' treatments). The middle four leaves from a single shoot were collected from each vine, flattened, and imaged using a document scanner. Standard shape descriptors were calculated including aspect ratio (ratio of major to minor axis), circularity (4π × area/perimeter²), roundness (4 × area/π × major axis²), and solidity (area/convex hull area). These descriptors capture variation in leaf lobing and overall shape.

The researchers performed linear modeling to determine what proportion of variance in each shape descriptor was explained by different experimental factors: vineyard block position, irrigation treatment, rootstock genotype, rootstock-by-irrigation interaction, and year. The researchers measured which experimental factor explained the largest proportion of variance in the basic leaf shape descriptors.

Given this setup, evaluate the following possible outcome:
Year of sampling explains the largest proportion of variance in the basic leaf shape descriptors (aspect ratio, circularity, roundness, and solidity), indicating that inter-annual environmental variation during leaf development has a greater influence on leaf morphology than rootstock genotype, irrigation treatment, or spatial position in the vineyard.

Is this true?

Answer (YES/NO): NO